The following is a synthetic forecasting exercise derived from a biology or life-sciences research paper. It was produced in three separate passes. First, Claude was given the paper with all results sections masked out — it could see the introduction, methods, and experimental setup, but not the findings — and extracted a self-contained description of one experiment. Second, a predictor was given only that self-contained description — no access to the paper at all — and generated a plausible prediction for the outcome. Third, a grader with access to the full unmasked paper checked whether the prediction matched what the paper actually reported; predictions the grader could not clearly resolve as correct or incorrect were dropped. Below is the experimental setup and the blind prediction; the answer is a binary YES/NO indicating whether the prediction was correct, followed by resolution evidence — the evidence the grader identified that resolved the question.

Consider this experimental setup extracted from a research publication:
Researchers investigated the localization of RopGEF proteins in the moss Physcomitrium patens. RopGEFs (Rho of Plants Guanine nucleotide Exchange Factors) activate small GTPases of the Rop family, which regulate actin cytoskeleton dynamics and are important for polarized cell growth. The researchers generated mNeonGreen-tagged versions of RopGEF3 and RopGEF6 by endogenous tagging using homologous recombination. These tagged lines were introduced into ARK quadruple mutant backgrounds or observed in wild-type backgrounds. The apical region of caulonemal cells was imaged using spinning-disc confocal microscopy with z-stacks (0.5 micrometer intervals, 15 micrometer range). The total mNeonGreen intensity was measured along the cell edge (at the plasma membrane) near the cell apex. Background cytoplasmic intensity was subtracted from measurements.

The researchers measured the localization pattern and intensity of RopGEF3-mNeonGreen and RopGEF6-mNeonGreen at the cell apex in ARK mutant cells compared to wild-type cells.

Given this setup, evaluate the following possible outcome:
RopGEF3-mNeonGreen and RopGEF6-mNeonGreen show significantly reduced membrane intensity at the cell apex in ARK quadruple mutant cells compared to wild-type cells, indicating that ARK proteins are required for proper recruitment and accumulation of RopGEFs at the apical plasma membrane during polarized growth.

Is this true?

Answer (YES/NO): YES